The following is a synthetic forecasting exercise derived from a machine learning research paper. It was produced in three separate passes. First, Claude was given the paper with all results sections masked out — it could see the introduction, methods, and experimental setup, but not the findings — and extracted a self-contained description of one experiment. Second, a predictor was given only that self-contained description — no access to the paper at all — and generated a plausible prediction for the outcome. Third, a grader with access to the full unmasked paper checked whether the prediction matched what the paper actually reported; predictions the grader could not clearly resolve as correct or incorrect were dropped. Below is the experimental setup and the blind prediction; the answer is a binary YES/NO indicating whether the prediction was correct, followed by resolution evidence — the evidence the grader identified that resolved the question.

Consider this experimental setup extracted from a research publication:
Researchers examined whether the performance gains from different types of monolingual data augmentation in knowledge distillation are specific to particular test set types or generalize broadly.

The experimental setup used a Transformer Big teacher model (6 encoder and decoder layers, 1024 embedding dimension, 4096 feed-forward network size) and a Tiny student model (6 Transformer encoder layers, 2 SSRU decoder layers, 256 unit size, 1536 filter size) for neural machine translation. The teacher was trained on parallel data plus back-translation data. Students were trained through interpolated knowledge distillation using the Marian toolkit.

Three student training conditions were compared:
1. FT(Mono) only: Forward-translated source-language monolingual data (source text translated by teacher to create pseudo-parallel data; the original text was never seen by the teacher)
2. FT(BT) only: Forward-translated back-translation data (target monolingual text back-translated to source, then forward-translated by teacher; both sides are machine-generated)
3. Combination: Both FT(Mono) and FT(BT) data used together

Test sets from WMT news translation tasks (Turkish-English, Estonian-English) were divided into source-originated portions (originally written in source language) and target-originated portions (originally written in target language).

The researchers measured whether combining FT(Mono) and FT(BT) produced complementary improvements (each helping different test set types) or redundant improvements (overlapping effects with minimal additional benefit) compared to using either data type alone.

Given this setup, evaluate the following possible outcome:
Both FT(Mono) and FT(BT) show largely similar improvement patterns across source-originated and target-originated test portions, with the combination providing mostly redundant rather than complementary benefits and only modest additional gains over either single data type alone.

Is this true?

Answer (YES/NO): NO